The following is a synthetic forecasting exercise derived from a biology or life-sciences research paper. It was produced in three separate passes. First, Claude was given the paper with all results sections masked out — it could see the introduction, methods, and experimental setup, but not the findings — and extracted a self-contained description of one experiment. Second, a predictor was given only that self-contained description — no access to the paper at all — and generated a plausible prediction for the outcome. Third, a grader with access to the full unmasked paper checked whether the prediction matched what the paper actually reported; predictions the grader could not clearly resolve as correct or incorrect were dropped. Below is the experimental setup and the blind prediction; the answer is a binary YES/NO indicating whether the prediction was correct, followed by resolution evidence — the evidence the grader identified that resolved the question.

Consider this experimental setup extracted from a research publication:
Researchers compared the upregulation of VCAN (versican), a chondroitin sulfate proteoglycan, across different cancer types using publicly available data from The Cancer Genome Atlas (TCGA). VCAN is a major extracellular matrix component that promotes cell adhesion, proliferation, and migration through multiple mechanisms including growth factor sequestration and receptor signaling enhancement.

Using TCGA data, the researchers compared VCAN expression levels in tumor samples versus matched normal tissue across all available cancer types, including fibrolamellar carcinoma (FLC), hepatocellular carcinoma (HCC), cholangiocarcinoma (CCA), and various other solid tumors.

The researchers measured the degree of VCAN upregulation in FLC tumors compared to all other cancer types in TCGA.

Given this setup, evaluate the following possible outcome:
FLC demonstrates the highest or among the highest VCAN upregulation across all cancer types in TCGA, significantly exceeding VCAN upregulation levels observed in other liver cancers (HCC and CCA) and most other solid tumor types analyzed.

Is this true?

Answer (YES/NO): YES